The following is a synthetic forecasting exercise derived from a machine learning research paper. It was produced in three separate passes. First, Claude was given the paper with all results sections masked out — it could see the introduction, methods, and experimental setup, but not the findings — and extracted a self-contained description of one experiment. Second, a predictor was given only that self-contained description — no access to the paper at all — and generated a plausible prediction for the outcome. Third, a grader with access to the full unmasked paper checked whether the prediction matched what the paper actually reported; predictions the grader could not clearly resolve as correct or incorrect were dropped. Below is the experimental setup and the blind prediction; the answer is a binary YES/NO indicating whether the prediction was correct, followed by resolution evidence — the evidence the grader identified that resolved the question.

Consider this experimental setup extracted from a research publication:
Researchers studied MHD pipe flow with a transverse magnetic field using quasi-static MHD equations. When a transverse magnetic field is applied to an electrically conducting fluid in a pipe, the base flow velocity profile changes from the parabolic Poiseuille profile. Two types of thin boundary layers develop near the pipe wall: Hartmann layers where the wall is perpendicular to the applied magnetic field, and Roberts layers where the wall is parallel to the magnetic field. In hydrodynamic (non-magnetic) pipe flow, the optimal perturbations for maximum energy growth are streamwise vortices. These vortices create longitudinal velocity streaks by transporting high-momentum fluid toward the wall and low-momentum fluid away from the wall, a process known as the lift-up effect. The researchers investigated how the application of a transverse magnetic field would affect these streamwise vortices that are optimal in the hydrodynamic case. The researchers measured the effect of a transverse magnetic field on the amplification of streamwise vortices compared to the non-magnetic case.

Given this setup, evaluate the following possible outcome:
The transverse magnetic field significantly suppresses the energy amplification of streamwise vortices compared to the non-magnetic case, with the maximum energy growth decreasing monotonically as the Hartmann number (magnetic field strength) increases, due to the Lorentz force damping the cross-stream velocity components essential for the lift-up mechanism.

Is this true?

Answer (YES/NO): YES